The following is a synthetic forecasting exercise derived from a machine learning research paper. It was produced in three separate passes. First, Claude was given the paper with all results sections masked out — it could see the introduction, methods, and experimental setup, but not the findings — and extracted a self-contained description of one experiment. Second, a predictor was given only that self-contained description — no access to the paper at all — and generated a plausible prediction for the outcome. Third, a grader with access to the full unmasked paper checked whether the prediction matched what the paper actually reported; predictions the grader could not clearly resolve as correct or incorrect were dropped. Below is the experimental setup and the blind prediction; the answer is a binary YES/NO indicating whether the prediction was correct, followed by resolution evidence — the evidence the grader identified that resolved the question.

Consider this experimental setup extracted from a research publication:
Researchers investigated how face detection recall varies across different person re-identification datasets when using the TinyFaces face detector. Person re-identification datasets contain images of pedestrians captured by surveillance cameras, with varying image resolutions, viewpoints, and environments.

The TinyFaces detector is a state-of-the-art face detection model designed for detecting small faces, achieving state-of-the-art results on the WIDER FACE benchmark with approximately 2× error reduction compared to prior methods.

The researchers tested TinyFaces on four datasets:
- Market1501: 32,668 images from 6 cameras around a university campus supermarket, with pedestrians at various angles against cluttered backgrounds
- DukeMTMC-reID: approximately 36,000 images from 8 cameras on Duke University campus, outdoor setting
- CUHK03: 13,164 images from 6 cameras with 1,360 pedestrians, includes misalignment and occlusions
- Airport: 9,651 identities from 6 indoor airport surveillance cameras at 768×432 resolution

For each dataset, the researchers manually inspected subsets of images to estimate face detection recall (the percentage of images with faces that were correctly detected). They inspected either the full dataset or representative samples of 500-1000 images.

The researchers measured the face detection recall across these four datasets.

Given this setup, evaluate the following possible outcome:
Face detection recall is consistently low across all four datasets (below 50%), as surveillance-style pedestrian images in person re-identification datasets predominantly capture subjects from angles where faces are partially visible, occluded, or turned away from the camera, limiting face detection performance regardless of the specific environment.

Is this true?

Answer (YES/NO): NO